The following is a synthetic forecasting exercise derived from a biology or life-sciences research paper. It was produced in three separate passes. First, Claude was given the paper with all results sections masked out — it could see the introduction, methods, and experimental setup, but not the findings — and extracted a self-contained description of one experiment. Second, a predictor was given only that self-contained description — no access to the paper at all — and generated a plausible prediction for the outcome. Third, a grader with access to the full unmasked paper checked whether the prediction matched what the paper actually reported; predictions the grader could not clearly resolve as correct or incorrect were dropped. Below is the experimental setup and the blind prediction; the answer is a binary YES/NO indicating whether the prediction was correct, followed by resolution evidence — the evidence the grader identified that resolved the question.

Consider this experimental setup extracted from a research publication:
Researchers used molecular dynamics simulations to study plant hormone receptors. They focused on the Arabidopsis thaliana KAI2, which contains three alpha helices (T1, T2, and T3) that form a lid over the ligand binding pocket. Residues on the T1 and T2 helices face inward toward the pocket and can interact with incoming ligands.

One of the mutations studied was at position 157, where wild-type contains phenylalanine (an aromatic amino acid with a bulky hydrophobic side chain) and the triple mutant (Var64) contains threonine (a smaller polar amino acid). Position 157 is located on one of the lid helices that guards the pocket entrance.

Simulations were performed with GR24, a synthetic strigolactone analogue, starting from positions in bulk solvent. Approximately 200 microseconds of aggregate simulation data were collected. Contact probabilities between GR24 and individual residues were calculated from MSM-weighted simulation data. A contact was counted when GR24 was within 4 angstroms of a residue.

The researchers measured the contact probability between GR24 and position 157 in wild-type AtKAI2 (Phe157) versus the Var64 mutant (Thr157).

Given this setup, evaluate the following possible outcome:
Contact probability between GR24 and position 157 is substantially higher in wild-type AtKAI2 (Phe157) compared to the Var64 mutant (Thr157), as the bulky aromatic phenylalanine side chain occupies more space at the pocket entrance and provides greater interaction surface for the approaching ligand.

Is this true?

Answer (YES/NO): NO